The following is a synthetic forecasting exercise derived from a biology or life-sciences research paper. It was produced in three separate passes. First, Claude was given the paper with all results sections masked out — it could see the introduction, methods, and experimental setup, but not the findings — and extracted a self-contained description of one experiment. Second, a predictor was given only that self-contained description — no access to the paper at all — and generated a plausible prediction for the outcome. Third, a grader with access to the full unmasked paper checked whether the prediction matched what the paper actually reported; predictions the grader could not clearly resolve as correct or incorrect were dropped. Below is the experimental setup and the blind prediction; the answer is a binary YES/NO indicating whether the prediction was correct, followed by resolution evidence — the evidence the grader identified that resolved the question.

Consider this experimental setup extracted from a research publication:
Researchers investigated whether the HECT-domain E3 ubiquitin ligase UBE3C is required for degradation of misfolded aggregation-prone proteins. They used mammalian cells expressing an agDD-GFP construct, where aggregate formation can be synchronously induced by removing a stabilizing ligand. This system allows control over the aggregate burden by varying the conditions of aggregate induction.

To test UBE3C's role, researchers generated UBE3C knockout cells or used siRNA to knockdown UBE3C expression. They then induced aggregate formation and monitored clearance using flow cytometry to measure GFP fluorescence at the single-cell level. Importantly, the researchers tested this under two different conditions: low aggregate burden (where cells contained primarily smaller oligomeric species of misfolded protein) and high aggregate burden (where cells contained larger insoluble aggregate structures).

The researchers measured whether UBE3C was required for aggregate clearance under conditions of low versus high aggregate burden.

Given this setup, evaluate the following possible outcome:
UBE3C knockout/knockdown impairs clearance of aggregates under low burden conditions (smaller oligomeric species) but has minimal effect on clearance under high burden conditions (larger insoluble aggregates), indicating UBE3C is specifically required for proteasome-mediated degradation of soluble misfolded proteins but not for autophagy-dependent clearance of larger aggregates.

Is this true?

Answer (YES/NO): NO